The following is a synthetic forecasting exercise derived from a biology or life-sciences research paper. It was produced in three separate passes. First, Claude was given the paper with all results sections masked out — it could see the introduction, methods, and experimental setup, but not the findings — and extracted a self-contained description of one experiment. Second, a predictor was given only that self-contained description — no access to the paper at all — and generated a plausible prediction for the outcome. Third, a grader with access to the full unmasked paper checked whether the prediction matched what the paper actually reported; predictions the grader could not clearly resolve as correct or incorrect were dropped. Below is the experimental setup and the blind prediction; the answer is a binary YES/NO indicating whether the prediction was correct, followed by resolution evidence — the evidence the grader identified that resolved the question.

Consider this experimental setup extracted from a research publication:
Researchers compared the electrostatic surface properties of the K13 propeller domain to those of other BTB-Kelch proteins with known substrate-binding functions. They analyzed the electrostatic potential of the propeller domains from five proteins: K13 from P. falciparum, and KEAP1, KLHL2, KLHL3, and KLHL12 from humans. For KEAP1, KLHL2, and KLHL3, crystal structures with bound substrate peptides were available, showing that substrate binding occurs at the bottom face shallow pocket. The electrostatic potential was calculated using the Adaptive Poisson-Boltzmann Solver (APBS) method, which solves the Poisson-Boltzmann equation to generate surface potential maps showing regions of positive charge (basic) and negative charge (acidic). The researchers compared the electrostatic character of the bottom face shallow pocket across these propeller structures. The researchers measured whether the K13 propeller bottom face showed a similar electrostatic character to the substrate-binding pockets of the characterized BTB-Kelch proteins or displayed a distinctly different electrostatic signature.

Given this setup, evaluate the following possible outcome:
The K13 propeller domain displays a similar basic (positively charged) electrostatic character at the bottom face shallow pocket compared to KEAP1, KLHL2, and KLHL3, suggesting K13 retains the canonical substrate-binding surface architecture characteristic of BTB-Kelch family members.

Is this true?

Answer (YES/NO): YES